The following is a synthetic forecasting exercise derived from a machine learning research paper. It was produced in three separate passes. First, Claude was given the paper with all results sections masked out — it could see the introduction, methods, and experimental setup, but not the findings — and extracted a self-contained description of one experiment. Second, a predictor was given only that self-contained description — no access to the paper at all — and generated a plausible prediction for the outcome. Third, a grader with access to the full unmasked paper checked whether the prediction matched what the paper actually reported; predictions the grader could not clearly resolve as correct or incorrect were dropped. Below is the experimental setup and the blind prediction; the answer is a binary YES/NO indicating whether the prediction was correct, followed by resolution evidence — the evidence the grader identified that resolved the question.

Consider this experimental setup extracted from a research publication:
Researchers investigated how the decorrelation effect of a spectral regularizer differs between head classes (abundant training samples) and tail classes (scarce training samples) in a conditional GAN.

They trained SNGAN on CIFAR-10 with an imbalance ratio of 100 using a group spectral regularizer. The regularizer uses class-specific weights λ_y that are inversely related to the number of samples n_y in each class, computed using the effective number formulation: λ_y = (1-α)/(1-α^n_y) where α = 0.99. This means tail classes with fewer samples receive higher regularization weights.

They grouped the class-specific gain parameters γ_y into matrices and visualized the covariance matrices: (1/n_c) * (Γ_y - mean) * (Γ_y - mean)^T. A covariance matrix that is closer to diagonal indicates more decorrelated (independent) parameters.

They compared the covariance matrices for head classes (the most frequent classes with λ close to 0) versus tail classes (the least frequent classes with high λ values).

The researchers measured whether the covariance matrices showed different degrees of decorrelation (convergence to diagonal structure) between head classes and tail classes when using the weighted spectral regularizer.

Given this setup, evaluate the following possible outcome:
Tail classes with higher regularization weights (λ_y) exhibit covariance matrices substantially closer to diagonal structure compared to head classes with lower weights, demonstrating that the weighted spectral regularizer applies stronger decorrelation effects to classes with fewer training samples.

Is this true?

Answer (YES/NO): YES